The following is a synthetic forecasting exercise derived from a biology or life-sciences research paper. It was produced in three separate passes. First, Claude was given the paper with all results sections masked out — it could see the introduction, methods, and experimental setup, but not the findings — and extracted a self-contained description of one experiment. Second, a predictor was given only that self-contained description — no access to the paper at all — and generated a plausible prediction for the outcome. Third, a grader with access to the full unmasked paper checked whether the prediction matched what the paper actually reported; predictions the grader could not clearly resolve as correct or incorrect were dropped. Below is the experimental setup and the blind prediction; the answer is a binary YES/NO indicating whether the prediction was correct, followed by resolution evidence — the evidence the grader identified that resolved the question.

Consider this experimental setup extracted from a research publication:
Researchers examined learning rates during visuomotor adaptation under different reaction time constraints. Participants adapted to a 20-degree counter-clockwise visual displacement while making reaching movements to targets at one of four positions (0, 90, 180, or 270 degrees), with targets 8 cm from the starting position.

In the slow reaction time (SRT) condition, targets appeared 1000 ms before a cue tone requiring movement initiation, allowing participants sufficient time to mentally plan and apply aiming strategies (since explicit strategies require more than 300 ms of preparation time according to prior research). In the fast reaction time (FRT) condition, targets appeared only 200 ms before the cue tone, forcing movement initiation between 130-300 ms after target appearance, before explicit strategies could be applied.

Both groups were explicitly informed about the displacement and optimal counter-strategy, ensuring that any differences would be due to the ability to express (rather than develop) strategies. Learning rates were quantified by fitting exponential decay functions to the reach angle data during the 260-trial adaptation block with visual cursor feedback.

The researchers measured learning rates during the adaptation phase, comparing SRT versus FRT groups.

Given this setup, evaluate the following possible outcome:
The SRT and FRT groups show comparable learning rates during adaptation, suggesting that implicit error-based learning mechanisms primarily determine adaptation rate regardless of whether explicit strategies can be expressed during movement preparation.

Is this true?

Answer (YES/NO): YES